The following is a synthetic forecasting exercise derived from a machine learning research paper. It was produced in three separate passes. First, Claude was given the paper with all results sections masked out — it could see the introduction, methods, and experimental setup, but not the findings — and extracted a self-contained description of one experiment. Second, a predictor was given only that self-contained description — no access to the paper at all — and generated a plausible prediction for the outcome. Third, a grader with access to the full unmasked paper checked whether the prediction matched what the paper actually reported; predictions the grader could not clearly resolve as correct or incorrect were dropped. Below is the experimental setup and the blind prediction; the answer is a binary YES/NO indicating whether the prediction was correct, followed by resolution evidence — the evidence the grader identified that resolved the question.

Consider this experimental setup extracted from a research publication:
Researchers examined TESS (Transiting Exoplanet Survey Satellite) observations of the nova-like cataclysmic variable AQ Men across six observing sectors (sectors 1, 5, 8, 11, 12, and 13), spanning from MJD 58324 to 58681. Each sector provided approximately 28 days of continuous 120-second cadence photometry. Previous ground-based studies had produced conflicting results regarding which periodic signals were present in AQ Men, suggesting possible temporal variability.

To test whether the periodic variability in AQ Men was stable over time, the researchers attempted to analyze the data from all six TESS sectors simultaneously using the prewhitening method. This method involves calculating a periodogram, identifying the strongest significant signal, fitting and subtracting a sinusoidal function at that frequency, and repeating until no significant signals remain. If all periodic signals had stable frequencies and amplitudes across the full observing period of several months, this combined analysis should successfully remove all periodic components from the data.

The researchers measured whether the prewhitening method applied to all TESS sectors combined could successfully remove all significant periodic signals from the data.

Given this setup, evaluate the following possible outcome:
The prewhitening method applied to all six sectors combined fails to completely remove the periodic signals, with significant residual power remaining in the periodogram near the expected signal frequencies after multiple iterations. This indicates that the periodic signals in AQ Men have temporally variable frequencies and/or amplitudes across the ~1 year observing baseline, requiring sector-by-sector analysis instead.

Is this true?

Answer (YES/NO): YES